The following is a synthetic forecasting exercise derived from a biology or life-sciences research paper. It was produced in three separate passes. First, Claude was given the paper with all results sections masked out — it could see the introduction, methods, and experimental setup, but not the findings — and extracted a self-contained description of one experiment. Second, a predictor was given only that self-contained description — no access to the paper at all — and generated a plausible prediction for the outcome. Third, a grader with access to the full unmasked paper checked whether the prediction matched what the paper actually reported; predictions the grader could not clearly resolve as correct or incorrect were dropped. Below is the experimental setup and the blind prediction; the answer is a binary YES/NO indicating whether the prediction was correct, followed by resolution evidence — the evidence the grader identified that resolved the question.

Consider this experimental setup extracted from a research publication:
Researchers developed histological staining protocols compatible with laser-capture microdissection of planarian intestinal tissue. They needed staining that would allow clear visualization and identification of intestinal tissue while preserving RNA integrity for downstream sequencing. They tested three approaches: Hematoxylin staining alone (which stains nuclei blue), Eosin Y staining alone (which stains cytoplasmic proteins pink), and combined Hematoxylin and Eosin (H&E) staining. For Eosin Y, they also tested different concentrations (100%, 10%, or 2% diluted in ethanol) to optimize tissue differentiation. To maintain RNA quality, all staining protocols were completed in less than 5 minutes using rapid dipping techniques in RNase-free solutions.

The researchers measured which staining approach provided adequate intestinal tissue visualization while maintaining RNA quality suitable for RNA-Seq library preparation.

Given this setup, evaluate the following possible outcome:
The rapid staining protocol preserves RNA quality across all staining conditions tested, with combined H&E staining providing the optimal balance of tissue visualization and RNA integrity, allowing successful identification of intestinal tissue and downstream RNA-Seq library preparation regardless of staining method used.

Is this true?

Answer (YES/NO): NO